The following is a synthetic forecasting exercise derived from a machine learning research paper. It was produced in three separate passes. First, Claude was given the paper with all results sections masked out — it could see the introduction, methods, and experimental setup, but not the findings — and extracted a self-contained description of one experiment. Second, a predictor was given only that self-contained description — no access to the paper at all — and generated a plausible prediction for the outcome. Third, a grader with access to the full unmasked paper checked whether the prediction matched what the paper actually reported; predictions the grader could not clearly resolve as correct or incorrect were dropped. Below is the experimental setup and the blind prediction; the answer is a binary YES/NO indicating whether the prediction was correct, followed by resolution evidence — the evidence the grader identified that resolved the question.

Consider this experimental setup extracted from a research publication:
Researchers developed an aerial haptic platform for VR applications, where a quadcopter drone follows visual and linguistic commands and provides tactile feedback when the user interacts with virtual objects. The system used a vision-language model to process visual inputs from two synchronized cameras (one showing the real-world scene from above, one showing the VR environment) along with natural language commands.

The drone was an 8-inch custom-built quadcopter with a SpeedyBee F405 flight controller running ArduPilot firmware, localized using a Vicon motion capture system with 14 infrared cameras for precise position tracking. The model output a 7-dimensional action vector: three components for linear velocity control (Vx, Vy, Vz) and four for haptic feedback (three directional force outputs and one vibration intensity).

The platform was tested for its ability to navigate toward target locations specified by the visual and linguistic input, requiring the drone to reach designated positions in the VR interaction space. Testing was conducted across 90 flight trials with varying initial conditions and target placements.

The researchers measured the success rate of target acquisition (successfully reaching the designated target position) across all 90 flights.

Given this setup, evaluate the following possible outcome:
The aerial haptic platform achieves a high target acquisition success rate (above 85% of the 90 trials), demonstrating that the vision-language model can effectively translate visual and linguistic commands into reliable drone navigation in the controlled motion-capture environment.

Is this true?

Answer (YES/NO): NO